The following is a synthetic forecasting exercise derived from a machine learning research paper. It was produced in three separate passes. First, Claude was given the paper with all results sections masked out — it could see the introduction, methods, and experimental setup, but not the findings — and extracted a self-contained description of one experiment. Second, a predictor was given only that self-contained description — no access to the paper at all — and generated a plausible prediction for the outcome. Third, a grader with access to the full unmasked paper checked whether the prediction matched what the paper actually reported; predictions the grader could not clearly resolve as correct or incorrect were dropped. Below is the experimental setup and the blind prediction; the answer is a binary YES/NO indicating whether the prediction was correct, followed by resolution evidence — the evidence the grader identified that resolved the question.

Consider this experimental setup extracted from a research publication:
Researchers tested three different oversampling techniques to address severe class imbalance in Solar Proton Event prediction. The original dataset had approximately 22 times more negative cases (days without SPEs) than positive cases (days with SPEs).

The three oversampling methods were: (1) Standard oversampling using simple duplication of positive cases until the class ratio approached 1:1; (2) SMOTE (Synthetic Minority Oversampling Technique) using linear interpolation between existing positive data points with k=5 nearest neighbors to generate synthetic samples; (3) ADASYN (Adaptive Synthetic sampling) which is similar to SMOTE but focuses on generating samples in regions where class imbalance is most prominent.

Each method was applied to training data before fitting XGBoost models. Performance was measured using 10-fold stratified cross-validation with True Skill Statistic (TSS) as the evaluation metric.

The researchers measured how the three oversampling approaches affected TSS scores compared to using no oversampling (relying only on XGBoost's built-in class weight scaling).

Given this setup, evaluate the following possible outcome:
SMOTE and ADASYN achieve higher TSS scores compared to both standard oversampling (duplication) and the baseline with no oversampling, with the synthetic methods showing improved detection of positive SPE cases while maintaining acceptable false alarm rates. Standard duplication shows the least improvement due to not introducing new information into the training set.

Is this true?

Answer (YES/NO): NO